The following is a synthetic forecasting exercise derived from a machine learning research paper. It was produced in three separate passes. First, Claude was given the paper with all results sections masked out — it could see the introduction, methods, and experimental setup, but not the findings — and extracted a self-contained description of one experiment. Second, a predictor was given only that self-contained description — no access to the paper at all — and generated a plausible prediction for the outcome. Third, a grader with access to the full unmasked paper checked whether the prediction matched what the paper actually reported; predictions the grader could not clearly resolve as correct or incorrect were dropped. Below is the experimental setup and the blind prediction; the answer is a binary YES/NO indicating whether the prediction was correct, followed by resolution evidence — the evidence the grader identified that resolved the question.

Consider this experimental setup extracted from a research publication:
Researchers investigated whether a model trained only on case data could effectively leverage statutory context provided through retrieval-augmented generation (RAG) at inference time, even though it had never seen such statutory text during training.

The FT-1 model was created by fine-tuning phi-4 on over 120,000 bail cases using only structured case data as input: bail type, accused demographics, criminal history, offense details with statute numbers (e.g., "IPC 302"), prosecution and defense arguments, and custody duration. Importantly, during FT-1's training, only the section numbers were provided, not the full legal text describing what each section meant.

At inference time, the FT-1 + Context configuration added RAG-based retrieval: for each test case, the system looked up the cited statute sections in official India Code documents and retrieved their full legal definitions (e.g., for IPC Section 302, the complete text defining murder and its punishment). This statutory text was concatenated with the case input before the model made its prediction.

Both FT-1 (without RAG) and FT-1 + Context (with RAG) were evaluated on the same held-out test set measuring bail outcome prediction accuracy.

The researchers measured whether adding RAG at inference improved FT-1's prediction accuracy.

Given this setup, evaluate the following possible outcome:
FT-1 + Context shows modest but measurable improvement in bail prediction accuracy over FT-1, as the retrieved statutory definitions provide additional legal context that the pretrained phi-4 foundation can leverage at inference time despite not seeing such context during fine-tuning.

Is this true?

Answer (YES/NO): YES